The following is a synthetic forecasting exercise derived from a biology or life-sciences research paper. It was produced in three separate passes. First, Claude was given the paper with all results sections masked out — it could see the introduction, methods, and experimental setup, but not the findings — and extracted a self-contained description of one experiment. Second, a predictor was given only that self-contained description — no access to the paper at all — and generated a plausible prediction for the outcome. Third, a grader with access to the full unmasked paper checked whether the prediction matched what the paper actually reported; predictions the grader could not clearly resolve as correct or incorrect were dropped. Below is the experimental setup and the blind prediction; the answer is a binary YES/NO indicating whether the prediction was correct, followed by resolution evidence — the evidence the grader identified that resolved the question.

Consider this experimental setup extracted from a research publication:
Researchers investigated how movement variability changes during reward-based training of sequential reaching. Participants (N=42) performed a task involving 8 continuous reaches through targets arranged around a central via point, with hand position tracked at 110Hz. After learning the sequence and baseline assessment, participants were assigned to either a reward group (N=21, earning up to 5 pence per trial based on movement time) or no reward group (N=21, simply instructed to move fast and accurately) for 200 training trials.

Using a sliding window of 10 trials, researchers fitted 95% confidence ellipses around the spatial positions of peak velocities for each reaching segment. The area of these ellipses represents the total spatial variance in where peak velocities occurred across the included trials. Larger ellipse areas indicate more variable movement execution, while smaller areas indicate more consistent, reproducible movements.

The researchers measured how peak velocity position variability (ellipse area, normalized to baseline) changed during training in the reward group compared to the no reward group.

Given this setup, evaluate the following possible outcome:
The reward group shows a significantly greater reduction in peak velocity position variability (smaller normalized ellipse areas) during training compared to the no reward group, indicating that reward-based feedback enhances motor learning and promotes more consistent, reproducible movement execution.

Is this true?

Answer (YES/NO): NO